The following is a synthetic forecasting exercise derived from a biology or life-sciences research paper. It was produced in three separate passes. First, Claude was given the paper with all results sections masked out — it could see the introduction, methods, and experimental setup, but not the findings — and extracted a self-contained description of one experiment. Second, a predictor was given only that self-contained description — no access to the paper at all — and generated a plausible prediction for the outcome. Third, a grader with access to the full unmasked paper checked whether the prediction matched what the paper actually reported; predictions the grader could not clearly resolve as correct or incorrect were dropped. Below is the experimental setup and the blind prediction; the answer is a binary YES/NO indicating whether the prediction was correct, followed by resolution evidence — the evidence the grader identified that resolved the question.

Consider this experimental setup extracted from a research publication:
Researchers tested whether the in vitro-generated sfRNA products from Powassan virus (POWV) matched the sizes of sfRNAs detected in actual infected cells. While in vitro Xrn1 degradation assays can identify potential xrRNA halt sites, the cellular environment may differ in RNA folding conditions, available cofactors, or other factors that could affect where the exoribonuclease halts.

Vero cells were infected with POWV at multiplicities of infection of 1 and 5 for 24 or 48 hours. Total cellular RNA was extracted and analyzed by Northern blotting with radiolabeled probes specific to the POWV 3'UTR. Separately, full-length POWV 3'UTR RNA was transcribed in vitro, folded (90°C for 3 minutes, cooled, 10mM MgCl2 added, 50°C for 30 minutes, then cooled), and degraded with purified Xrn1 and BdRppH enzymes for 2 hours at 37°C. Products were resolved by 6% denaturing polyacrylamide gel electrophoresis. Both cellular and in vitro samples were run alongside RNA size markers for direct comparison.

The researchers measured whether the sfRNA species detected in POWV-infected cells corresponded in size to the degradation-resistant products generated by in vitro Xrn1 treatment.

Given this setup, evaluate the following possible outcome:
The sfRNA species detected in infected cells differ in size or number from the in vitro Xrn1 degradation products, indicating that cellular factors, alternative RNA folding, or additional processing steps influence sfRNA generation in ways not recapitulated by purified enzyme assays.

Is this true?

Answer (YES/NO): NO